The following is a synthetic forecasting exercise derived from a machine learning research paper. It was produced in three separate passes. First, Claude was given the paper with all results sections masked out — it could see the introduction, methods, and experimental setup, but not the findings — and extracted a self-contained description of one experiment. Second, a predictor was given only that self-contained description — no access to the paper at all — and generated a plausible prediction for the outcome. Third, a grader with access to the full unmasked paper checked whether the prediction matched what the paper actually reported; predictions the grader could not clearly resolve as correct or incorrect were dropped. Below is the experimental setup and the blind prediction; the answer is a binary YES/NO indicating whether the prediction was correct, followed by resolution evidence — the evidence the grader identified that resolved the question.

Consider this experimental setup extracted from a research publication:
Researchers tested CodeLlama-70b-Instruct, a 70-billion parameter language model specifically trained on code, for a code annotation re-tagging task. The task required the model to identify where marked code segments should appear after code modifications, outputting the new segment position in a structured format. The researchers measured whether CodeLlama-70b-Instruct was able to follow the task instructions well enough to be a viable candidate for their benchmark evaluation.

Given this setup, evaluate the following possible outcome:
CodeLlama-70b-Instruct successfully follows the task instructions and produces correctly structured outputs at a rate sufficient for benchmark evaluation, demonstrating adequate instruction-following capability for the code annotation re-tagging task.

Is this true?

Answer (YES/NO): NO